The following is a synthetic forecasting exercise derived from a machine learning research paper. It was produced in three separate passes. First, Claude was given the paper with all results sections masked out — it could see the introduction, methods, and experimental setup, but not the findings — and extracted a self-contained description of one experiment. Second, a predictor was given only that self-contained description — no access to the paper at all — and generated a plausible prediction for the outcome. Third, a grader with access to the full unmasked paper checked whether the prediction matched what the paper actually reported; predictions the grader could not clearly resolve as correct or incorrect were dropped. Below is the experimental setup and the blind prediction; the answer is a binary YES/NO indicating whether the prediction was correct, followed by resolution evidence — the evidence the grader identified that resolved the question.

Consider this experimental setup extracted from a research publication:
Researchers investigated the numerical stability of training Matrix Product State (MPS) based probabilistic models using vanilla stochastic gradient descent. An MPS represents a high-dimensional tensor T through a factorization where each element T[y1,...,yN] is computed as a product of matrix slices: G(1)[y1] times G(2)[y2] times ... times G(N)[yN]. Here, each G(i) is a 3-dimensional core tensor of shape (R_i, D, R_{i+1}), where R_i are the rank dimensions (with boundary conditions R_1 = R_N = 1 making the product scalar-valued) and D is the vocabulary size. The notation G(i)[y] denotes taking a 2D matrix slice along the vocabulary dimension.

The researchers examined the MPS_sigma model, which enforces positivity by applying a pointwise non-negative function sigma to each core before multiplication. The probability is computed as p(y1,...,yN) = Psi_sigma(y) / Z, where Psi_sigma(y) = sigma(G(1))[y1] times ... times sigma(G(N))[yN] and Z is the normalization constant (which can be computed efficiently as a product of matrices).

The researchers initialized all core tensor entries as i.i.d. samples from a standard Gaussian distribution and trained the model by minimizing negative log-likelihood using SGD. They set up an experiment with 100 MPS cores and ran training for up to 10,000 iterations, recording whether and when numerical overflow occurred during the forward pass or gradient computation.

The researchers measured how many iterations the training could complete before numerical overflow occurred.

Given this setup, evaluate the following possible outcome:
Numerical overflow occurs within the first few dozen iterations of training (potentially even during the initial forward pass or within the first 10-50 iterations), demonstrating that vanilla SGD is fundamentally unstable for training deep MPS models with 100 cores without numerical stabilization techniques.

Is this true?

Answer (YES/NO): YES